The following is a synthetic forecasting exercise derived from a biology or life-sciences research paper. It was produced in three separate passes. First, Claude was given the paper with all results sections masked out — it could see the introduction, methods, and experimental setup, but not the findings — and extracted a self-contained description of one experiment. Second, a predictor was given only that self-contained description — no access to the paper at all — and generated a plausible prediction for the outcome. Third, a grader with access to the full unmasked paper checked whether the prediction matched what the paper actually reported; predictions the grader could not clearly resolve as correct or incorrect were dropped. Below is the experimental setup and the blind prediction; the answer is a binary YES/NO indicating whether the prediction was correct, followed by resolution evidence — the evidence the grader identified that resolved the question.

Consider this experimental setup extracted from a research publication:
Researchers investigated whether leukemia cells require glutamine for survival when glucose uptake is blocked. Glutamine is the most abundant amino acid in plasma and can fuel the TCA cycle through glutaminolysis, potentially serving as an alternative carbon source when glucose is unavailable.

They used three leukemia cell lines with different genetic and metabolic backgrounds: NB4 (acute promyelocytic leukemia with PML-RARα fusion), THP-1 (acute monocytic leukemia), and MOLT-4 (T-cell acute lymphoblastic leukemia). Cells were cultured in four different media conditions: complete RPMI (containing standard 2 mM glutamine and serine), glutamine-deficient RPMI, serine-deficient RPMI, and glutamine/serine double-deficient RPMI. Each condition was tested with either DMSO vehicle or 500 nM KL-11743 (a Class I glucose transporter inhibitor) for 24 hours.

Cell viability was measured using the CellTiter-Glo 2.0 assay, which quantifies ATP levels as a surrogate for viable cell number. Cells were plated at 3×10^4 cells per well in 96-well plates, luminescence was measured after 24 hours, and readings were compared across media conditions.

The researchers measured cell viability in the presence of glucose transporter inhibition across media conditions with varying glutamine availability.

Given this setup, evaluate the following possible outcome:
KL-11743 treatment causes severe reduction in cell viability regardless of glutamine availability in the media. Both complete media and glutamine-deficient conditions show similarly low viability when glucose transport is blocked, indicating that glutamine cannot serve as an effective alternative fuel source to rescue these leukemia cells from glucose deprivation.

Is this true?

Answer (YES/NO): NO